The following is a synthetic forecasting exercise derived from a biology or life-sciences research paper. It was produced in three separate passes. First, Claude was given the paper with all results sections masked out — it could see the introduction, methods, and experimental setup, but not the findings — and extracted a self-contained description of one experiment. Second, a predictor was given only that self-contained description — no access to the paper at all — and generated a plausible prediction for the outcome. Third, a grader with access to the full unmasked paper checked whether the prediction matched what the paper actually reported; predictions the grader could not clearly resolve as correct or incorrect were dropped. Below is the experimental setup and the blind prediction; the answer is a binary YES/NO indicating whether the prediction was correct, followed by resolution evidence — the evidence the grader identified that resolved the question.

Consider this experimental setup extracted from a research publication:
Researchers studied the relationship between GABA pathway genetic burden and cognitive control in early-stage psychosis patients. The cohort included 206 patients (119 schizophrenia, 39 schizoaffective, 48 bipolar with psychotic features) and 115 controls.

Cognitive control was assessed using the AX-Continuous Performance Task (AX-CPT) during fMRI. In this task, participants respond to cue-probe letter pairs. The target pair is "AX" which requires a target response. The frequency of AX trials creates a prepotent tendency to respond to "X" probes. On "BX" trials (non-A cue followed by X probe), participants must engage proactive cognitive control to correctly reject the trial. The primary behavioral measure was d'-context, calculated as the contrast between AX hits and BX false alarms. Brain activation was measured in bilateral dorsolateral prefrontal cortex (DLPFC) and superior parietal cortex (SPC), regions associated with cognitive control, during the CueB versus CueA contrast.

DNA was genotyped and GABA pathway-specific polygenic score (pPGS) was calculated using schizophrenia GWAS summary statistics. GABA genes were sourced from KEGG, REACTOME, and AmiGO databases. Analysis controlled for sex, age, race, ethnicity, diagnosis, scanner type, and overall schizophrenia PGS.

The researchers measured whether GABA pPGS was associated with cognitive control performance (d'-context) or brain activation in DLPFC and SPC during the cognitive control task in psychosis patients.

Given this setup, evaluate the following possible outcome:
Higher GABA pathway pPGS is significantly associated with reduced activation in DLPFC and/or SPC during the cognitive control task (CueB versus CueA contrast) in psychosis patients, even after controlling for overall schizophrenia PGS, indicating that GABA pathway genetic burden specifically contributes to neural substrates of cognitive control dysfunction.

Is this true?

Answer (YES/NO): NO